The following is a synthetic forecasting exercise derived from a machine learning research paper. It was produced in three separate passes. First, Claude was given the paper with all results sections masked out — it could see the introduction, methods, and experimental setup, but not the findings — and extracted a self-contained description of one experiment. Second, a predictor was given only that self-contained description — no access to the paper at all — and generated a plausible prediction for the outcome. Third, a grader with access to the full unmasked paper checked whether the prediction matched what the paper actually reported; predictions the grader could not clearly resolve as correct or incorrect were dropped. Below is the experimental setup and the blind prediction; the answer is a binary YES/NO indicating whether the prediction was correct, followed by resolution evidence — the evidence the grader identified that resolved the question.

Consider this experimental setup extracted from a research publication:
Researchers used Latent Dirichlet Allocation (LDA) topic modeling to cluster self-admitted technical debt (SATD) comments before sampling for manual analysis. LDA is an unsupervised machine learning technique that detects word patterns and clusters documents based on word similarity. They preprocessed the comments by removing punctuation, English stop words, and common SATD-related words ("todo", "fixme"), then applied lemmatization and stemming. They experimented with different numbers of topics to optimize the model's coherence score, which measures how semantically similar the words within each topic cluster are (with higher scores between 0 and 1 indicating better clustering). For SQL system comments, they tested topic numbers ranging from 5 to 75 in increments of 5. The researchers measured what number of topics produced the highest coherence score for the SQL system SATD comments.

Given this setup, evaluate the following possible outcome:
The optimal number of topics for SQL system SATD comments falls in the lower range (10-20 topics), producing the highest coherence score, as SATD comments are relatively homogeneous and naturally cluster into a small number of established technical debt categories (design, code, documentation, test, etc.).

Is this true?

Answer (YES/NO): YES